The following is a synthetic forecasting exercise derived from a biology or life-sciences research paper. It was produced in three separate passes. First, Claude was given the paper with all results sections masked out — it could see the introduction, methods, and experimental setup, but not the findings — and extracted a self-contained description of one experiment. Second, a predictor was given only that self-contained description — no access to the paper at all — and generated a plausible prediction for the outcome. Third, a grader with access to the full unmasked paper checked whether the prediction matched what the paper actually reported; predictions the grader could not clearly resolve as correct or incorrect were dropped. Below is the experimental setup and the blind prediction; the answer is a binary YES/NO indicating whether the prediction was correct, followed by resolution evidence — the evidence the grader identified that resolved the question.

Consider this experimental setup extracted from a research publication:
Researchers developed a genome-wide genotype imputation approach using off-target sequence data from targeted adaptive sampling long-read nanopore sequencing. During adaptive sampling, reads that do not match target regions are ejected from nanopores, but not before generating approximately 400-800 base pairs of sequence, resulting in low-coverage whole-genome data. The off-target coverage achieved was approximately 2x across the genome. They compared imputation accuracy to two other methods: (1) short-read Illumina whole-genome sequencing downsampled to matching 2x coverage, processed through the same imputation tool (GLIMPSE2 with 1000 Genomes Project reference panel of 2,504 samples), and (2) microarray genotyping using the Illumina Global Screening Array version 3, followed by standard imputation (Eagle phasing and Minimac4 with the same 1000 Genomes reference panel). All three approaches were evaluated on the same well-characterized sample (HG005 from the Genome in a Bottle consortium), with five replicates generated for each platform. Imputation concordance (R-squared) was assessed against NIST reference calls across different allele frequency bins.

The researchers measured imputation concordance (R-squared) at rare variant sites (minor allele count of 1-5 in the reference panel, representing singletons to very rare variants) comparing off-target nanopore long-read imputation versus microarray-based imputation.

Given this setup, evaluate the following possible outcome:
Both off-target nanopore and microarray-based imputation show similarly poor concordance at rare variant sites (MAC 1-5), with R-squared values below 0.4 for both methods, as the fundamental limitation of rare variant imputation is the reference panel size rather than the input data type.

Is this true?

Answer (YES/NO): NO